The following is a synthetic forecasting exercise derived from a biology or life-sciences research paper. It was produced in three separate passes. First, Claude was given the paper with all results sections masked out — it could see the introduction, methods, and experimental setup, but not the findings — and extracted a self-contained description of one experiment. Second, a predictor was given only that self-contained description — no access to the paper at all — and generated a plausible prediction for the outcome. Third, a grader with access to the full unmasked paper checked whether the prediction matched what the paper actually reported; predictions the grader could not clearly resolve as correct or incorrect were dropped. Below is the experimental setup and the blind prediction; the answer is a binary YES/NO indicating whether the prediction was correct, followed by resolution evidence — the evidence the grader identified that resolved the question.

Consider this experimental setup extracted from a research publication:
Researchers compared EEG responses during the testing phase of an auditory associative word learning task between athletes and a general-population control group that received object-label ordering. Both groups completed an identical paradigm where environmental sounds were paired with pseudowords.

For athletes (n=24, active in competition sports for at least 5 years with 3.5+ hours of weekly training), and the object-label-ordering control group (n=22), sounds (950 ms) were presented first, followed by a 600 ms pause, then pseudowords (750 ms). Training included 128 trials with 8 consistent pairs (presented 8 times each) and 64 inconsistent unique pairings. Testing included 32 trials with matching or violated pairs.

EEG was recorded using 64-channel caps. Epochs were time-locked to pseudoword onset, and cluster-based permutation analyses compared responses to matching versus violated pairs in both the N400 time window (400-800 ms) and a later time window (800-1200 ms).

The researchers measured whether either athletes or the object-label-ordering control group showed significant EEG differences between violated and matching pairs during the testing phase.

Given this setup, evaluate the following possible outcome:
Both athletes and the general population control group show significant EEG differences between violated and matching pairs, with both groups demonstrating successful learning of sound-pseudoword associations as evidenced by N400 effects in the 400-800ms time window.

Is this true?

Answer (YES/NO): NO